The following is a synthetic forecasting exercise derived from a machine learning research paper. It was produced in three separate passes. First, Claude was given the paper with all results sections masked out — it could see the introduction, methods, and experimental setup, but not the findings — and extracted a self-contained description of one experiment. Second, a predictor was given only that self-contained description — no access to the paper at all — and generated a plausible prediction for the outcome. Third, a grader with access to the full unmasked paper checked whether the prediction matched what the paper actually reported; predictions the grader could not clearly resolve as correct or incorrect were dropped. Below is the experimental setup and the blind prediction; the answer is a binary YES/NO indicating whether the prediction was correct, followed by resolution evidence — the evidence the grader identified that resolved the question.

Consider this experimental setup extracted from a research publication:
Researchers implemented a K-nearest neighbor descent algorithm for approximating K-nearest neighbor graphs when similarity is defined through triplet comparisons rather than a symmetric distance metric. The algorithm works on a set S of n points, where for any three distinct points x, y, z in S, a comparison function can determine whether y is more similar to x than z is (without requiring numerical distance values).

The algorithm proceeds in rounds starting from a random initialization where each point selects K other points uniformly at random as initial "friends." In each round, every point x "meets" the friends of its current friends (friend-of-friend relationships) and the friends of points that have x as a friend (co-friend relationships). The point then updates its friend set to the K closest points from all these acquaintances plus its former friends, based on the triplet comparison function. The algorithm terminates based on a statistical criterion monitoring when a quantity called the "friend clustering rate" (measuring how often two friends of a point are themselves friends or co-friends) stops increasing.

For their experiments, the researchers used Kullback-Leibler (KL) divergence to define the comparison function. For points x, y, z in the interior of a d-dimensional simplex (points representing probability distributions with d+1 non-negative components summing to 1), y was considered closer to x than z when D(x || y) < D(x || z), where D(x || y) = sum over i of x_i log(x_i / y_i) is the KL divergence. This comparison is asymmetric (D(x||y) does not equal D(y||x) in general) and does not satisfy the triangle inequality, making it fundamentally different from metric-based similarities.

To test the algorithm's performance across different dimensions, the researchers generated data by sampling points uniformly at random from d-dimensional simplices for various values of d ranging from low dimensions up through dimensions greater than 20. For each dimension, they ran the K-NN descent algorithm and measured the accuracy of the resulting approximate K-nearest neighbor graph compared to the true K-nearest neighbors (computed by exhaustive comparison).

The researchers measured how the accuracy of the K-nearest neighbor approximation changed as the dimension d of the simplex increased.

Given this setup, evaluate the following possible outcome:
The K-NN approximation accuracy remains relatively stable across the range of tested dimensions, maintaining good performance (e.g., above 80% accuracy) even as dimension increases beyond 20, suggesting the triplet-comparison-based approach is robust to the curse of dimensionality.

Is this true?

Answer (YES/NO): NO